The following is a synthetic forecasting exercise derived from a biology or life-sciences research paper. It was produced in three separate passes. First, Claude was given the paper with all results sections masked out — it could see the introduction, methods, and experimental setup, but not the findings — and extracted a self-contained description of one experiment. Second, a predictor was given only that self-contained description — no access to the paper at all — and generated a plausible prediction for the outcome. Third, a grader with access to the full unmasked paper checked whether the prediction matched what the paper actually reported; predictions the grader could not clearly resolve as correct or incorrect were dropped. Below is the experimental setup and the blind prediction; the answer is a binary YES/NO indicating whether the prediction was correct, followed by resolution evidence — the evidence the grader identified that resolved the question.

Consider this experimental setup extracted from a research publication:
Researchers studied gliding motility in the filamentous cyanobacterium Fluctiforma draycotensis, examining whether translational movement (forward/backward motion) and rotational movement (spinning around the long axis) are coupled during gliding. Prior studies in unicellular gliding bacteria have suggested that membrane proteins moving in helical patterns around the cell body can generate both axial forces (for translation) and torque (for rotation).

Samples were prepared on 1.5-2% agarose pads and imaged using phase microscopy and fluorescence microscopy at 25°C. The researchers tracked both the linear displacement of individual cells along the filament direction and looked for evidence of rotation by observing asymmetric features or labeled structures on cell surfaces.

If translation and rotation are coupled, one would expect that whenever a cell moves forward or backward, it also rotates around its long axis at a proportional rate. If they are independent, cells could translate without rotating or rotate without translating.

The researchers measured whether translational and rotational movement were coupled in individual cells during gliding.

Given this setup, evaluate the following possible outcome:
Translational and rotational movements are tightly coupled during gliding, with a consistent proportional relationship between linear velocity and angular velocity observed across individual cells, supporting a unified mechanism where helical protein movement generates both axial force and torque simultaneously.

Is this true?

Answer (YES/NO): YES